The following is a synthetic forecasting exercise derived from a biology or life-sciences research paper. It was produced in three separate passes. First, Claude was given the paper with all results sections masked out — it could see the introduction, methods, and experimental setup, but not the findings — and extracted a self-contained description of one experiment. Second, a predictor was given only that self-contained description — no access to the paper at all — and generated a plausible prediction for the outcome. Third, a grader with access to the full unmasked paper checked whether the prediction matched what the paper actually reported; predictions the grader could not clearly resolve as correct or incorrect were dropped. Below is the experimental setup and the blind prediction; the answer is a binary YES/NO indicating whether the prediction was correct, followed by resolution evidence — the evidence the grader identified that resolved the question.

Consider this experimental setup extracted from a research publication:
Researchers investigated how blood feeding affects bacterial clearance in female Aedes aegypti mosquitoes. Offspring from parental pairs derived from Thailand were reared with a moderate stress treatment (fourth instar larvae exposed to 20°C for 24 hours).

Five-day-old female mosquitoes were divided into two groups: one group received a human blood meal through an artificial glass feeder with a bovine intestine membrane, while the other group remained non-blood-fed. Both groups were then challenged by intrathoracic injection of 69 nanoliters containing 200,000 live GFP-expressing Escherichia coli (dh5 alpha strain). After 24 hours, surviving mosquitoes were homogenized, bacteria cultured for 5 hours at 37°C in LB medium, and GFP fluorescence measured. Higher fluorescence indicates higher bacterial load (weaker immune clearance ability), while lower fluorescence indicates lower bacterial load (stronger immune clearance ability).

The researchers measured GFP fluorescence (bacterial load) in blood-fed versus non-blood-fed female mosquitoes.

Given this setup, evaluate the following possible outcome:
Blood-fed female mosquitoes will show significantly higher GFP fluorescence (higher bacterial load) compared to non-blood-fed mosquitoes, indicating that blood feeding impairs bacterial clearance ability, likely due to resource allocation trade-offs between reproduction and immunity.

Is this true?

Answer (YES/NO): NO